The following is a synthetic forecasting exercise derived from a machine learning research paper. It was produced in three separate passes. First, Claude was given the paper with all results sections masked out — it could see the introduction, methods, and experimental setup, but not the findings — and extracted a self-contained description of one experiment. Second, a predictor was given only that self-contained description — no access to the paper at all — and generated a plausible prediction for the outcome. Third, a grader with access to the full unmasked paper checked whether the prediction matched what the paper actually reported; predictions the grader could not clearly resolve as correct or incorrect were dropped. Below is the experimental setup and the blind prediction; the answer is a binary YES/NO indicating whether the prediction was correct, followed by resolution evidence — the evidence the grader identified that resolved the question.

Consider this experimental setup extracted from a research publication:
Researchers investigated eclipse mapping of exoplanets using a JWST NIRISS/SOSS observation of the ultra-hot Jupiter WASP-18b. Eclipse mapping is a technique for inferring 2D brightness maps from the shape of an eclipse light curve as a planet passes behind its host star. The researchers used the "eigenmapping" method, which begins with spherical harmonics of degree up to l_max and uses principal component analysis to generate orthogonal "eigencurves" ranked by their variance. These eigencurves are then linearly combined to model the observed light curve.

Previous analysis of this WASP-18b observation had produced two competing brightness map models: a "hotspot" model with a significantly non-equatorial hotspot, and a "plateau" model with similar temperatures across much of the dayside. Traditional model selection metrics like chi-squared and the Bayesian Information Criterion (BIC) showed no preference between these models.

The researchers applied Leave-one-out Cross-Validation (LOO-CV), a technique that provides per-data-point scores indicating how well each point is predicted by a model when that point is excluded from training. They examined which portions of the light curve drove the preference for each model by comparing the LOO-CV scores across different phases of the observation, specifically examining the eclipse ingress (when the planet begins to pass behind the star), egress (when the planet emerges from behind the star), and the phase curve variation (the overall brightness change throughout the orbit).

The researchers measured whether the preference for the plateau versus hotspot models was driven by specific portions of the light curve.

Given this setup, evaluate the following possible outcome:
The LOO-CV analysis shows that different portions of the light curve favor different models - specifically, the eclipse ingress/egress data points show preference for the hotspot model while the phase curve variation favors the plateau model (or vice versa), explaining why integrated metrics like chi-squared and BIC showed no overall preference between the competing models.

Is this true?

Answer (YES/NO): NO